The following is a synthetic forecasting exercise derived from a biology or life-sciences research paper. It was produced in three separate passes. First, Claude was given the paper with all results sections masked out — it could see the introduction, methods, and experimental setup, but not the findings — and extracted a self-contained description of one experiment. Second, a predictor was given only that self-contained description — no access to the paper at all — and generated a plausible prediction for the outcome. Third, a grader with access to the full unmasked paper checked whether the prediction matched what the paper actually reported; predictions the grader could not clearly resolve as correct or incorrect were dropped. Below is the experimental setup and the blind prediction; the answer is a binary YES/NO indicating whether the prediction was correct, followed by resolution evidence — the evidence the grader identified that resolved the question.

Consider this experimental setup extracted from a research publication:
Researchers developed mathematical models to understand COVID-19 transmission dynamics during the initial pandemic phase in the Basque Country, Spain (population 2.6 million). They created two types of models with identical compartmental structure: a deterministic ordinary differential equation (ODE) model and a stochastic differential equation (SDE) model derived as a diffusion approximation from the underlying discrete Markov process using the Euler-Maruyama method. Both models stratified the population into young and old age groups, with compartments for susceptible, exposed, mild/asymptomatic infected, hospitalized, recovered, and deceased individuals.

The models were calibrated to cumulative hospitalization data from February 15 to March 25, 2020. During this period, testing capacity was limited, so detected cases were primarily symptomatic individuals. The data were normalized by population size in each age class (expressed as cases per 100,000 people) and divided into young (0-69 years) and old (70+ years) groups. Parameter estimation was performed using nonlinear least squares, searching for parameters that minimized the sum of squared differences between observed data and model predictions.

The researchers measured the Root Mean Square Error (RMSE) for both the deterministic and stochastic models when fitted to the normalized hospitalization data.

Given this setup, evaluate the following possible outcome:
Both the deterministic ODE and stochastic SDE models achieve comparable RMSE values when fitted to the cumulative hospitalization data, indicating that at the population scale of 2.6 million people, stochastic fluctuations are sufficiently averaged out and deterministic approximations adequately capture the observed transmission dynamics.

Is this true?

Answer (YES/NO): NO